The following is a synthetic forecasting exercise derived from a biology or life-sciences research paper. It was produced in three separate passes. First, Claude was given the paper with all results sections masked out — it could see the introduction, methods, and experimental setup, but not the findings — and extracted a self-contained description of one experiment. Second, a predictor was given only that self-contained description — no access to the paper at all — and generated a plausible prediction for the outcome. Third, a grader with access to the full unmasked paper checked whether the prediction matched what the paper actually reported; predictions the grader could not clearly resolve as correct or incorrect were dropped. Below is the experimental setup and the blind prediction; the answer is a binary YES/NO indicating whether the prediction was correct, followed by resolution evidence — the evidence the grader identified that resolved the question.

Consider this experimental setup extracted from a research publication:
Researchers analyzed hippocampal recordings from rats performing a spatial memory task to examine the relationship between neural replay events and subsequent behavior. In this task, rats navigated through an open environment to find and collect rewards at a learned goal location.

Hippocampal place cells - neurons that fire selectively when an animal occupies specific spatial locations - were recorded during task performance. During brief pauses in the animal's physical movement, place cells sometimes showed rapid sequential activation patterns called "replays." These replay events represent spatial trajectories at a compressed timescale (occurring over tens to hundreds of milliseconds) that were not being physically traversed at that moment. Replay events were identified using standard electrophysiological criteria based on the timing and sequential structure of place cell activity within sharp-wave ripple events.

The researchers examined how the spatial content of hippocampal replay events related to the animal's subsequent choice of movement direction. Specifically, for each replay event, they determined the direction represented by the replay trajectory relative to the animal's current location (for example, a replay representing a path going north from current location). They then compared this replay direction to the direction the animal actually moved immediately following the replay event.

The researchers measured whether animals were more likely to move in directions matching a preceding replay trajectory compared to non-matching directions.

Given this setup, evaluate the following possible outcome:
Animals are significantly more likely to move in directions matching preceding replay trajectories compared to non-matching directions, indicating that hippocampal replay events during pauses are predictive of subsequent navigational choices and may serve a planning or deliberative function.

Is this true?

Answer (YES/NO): NO